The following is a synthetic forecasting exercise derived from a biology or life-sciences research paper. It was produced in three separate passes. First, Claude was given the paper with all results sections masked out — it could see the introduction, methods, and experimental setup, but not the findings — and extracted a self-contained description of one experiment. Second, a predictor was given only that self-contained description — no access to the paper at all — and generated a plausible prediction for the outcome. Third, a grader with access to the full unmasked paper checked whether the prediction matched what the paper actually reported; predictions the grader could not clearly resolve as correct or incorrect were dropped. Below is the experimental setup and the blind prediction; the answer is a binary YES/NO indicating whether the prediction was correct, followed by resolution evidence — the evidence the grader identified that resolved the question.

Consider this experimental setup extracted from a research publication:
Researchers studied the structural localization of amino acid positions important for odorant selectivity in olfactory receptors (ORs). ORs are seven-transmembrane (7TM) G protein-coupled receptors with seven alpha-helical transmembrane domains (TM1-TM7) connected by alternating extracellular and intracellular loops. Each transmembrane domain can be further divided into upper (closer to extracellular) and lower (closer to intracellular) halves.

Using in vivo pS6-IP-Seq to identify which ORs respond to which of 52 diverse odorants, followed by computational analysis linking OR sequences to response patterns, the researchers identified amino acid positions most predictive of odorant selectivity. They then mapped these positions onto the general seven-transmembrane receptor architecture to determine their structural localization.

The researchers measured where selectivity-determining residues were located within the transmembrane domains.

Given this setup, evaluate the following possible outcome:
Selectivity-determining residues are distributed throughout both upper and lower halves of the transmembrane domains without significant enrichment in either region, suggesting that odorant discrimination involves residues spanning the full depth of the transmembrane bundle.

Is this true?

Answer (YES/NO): NO